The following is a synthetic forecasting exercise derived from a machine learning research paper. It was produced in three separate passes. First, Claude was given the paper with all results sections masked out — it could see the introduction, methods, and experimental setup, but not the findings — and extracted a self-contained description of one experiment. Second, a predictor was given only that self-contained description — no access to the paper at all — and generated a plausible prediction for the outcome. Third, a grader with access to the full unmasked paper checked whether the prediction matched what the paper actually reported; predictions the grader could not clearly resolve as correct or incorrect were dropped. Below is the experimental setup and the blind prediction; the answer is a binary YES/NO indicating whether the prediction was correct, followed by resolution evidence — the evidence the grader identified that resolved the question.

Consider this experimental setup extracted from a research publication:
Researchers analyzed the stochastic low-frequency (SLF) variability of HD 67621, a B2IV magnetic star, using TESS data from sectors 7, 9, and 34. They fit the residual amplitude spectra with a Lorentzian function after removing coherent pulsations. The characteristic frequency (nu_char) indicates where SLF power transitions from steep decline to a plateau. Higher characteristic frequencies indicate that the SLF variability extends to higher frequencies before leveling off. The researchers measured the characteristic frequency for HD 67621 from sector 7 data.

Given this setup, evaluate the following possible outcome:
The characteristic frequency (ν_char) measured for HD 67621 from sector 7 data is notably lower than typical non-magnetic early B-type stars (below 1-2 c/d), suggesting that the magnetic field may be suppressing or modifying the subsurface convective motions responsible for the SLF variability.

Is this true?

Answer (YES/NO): NO